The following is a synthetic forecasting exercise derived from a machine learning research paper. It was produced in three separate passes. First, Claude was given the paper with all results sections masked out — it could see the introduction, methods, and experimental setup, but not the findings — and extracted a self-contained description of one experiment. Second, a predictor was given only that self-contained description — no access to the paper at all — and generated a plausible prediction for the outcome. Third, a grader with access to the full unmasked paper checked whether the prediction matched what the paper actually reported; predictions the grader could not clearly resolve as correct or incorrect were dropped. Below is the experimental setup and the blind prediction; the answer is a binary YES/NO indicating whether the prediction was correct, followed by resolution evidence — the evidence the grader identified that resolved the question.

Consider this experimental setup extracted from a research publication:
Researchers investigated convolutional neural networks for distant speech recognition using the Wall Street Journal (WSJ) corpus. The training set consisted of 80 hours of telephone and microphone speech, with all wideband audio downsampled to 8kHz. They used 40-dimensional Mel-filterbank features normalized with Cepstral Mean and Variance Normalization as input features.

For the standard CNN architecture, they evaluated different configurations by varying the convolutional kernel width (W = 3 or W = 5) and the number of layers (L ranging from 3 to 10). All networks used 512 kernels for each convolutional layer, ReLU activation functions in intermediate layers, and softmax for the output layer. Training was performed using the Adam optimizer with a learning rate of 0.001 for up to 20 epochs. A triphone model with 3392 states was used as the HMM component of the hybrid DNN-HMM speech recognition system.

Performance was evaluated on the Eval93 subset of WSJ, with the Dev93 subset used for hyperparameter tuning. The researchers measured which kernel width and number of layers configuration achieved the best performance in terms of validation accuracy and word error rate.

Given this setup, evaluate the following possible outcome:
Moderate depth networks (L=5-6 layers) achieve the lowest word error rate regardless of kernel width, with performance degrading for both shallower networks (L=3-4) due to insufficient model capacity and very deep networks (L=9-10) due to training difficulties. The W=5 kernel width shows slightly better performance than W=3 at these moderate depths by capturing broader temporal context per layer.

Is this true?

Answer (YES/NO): NO